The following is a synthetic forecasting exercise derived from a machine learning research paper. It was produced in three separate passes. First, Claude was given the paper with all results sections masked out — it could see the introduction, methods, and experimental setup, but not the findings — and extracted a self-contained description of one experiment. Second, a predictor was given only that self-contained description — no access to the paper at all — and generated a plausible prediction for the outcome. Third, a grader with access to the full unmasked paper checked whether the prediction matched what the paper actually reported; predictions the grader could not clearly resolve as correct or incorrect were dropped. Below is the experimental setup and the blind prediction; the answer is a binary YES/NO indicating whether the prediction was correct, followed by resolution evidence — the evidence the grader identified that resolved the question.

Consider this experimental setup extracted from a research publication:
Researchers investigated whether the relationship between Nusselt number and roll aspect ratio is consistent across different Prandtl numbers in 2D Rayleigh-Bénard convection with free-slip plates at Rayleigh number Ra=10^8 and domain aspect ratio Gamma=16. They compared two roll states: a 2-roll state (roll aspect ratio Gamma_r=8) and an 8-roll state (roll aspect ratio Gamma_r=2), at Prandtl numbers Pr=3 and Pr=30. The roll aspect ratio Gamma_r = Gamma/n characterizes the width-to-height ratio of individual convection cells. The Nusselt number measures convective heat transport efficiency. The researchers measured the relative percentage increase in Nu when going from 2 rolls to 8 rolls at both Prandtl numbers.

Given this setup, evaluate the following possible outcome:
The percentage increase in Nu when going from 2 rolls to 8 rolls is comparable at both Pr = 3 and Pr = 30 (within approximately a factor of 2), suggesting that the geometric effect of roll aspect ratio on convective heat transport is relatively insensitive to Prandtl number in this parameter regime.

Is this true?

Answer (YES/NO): NO